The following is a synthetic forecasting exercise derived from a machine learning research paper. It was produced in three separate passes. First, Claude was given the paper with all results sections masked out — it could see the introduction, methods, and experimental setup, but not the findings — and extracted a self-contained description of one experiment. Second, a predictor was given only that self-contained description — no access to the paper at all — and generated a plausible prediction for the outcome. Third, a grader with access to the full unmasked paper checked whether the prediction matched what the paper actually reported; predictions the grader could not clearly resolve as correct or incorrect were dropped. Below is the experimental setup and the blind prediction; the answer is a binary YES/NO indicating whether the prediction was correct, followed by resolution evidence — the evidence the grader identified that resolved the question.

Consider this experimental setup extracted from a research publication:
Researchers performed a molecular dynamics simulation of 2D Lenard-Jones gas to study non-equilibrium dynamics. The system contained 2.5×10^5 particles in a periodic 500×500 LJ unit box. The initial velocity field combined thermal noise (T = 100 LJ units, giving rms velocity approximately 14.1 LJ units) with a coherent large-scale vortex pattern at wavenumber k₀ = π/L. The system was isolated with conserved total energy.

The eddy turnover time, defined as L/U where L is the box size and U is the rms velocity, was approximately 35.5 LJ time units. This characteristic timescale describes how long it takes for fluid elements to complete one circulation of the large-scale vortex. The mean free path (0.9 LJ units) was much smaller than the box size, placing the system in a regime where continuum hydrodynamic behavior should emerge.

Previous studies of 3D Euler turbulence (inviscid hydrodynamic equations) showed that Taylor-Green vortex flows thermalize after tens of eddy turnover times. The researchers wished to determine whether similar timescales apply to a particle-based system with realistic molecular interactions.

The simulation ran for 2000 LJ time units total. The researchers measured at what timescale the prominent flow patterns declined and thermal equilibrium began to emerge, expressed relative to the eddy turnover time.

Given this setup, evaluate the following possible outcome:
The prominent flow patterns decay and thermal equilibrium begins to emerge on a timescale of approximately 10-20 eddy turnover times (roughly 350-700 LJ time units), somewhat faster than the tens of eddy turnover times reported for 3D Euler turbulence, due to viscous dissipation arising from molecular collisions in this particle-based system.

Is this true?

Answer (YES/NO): NO